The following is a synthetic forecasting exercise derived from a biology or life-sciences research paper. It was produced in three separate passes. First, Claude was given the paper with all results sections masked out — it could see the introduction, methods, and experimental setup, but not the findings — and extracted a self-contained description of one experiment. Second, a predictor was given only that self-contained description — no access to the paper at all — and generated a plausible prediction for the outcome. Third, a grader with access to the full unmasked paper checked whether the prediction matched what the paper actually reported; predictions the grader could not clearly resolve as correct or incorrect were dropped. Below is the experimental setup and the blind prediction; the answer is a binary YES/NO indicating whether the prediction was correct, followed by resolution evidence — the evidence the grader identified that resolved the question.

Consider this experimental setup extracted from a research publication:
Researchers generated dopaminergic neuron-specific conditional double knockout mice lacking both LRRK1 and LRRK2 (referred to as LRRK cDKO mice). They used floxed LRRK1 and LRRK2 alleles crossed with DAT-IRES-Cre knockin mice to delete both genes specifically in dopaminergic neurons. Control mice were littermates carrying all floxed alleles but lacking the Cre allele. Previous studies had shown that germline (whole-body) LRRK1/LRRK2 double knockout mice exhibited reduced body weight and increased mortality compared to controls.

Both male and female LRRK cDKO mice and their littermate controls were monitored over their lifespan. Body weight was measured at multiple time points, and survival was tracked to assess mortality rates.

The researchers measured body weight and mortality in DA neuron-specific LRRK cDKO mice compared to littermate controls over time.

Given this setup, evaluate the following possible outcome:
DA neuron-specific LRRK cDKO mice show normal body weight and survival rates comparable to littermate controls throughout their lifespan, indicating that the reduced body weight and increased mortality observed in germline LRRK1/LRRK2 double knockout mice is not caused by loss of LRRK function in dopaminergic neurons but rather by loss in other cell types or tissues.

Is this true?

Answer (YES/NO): YES